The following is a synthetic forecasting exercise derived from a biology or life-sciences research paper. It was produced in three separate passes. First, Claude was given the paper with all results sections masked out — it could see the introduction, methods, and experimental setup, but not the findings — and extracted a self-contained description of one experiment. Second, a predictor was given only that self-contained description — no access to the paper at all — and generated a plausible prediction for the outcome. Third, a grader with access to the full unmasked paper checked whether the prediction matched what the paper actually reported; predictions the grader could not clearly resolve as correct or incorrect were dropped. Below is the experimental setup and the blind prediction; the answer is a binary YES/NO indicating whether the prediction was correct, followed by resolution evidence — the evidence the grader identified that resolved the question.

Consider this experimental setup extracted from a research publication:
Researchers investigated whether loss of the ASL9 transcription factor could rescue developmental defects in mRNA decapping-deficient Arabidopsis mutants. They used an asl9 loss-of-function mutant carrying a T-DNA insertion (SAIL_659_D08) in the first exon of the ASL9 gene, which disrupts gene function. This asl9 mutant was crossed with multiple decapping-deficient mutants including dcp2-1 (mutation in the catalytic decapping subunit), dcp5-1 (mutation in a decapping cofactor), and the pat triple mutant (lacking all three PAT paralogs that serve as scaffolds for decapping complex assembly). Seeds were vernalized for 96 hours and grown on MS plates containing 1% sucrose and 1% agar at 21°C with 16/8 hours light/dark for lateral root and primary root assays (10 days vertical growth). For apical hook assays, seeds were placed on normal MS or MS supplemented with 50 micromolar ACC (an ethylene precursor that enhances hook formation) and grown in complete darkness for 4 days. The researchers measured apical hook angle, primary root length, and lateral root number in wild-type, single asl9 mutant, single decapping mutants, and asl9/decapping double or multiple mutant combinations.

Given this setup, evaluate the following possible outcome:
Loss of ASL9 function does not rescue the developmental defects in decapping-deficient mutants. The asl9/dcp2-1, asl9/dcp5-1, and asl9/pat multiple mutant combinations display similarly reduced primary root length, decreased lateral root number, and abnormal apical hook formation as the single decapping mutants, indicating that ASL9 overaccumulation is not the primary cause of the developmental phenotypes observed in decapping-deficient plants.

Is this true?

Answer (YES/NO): NO